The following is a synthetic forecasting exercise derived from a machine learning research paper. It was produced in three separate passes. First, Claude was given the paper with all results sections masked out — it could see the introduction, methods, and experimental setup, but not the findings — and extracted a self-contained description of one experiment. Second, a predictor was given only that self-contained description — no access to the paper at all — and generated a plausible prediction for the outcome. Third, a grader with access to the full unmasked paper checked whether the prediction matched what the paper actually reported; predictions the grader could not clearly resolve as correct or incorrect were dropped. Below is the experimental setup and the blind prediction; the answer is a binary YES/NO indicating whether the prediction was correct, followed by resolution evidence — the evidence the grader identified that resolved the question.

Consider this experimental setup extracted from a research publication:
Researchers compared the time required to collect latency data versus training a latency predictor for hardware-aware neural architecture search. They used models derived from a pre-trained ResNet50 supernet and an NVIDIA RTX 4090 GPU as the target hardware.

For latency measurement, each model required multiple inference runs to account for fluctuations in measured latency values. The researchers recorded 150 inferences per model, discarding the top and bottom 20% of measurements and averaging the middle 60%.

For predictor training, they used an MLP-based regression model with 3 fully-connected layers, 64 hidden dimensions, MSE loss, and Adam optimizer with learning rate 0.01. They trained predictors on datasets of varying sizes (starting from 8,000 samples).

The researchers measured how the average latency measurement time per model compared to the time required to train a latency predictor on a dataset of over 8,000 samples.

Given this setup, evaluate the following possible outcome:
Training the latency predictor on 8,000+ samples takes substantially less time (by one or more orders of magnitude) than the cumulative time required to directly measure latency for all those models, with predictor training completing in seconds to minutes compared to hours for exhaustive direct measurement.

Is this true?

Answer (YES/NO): YES